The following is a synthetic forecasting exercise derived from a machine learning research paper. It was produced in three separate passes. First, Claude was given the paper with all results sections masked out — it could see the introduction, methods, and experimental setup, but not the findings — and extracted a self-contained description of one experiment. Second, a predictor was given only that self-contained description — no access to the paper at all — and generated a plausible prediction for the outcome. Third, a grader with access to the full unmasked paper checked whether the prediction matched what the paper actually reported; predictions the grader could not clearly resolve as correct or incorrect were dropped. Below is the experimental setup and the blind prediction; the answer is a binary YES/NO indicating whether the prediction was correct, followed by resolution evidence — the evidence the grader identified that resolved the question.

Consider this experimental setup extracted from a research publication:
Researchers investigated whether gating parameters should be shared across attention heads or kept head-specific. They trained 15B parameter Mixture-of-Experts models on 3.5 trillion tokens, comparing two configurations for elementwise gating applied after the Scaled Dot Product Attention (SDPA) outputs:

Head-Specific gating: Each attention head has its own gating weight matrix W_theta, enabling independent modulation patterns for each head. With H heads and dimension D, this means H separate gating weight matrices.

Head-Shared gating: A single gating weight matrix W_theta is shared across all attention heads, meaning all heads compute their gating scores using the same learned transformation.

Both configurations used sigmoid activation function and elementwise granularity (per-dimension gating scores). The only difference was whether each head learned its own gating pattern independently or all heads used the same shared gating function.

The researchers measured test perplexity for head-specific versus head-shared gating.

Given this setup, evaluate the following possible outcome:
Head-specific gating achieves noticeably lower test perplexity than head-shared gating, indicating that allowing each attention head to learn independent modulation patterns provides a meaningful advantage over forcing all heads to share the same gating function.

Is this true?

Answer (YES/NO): YES